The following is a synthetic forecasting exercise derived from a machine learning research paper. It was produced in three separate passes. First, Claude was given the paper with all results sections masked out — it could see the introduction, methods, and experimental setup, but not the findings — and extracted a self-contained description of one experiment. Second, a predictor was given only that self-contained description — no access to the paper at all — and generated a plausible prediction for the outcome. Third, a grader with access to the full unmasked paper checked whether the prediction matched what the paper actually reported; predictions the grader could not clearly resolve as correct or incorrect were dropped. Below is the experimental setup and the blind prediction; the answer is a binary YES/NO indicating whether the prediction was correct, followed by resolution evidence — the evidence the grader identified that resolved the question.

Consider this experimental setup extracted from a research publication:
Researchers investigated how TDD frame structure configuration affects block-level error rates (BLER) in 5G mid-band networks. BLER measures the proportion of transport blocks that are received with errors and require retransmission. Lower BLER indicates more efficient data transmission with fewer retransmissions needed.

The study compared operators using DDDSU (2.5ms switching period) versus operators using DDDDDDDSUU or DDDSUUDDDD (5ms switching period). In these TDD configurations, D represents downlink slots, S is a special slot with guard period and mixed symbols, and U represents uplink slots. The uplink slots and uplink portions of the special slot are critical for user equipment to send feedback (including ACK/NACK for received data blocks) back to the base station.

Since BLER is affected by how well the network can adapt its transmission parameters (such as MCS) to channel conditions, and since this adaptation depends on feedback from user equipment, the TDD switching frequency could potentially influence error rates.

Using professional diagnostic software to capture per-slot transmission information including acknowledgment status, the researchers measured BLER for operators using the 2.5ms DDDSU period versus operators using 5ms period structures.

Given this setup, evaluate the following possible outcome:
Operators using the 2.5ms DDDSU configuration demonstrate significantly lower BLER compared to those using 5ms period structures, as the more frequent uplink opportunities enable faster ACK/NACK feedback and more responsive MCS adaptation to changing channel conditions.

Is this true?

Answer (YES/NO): YES